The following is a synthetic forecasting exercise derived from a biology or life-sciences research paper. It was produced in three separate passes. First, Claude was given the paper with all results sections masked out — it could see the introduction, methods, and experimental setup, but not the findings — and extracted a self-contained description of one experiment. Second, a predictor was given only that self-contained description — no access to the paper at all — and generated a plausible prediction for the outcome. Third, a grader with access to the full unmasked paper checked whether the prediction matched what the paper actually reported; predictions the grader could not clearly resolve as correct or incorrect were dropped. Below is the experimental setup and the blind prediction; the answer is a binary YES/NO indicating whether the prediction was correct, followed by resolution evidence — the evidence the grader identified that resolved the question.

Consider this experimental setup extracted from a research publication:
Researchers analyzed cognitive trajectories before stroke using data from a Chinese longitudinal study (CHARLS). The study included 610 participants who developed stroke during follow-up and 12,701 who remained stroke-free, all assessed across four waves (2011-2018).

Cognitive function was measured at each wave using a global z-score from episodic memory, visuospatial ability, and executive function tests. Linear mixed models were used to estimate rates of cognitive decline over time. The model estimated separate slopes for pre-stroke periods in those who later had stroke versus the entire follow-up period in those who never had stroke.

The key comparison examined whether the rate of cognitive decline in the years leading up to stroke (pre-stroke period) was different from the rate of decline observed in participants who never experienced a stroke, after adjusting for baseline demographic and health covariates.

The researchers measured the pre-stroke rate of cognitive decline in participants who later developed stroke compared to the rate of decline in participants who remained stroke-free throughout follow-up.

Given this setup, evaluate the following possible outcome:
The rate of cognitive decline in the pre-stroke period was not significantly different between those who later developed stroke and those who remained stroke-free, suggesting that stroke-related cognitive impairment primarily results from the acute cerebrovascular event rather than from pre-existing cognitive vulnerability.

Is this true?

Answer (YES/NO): YES